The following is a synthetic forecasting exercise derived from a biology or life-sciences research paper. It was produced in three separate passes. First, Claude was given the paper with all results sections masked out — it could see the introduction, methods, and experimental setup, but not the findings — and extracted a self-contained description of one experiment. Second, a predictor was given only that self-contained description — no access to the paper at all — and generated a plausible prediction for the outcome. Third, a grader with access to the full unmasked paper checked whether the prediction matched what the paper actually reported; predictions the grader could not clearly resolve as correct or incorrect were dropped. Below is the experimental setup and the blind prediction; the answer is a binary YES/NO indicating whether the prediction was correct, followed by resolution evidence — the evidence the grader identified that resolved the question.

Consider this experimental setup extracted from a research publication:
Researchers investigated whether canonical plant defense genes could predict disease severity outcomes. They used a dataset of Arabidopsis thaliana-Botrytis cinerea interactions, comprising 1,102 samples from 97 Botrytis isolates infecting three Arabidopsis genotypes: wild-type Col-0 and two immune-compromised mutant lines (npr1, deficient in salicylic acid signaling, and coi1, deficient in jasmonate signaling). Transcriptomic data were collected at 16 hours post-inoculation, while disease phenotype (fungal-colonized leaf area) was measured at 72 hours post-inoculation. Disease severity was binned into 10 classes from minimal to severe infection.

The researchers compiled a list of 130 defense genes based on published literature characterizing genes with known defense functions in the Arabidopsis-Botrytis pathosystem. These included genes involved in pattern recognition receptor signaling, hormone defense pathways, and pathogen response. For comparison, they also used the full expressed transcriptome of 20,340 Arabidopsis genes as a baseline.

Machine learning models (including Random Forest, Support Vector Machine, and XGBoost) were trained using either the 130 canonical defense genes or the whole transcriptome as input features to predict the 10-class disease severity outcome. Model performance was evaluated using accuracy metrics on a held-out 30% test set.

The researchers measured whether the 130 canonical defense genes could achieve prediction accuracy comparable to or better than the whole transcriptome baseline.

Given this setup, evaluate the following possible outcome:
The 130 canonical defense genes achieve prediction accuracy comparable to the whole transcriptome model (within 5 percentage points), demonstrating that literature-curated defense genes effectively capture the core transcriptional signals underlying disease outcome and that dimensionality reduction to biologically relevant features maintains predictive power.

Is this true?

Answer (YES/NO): YES